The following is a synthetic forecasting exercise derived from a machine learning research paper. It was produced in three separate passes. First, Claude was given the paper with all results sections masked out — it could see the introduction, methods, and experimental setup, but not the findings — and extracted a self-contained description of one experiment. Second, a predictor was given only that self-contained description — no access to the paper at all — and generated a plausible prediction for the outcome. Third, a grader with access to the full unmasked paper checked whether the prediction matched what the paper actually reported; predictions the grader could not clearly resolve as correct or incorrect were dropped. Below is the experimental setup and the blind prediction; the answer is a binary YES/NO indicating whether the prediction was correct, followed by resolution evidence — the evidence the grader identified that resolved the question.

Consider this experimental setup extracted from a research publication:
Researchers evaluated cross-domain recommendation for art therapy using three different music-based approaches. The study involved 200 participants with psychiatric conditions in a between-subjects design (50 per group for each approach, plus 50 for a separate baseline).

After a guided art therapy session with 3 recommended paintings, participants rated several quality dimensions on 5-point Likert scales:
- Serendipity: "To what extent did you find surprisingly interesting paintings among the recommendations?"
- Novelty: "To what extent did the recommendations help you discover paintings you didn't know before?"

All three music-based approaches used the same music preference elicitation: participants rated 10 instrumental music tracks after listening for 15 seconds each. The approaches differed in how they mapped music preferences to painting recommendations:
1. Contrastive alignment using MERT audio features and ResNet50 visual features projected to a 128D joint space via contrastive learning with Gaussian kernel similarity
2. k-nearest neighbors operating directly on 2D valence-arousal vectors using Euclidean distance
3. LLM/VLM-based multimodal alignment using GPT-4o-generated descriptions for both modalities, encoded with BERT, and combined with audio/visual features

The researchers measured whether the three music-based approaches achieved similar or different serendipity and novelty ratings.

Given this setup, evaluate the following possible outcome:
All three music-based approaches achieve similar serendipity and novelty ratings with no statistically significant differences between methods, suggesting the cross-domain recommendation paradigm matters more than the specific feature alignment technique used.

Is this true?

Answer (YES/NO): YES